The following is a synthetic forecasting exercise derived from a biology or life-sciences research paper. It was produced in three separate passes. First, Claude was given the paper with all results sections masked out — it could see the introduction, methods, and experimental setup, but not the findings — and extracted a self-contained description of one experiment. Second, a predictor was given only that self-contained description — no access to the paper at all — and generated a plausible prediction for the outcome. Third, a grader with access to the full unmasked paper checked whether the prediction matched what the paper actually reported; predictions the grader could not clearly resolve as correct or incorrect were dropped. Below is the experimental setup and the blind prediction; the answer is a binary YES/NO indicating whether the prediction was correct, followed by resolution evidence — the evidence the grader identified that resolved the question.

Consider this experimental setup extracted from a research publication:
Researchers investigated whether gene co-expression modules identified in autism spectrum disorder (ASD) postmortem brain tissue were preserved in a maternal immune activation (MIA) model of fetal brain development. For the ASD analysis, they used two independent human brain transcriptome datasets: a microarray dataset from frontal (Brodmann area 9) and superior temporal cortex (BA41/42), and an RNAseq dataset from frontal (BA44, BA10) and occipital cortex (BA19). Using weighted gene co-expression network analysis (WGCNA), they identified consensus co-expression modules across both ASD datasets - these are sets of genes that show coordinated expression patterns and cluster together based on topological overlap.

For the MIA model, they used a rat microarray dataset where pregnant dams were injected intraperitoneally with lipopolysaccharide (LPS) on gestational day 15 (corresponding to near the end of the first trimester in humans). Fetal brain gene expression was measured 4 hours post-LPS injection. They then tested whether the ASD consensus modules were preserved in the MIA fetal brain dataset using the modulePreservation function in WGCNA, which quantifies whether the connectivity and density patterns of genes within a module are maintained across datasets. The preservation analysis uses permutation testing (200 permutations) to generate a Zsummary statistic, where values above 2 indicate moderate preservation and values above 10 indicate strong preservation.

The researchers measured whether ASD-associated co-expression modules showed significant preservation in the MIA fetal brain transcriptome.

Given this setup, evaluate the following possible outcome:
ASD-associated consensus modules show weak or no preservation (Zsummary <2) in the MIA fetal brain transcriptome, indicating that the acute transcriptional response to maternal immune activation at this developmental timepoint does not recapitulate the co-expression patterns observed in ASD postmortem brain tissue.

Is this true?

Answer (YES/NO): NO